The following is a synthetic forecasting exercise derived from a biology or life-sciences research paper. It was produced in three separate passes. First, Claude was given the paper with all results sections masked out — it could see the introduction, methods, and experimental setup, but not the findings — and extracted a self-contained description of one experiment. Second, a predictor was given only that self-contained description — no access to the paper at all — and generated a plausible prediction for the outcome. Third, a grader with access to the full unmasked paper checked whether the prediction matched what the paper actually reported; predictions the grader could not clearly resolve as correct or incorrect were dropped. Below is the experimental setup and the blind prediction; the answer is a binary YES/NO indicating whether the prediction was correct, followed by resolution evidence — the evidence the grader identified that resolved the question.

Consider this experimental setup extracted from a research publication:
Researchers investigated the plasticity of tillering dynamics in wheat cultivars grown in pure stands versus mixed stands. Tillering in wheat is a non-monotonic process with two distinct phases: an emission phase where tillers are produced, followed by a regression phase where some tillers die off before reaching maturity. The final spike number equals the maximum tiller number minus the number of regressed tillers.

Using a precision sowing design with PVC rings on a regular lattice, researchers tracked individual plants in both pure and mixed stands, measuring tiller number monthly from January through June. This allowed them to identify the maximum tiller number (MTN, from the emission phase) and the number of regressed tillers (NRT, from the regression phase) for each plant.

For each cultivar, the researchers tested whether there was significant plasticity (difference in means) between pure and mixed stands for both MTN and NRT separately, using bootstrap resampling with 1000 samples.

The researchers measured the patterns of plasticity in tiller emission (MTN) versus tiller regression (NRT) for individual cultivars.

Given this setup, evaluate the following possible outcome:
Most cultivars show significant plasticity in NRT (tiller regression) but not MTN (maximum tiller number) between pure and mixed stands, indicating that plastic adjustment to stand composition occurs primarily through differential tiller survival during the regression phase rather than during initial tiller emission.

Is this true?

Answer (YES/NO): NO